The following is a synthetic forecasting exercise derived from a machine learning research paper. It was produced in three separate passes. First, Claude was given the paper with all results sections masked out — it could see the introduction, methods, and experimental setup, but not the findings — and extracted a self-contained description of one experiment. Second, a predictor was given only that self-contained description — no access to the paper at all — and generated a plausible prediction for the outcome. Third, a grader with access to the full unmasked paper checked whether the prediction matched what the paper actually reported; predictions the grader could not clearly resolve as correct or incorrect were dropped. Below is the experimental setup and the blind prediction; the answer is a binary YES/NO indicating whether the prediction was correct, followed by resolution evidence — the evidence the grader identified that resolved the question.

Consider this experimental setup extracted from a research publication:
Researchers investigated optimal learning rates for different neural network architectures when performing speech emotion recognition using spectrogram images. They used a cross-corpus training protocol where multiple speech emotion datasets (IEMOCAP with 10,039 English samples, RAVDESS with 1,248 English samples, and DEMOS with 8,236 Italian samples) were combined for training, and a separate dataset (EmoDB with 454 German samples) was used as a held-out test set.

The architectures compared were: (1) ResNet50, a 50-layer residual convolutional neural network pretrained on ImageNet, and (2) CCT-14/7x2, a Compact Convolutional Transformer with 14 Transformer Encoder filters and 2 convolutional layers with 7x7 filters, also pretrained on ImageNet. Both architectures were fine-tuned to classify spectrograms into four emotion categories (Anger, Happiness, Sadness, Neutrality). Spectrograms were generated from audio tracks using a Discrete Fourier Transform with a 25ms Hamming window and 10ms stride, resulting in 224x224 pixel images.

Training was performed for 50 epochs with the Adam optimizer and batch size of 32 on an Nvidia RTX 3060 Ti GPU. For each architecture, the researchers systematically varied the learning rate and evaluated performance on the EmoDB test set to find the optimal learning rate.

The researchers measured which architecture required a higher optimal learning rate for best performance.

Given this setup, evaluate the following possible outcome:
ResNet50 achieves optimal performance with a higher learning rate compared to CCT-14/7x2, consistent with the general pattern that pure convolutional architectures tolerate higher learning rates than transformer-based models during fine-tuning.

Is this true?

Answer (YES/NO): YES